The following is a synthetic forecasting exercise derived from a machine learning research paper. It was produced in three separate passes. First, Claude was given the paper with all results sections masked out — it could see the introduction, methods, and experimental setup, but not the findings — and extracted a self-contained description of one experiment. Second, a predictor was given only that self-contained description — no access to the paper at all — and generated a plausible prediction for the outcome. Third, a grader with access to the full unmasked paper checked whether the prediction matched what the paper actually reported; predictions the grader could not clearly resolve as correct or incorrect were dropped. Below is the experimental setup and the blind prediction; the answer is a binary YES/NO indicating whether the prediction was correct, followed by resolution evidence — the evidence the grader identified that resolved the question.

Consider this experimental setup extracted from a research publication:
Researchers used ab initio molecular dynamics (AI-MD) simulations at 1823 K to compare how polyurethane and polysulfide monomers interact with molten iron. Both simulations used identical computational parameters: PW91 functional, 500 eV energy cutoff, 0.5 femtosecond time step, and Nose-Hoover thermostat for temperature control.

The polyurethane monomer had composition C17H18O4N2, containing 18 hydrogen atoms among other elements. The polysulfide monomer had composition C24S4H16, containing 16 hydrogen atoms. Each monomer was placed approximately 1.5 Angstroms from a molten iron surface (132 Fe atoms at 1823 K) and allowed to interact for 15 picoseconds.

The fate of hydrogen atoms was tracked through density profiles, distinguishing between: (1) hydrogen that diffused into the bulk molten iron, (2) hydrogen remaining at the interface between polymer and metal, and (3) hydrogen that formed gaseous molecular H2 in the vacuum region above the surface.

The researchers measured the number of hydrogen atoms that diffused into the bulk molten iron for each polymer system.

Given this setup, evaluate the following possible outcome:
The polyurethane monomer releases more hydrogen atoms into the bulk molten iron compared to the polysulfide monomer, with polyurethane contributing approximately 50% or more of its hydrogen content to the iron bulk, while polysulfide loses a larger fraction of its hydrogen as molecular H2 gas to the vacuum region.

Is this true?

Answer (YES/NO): NO